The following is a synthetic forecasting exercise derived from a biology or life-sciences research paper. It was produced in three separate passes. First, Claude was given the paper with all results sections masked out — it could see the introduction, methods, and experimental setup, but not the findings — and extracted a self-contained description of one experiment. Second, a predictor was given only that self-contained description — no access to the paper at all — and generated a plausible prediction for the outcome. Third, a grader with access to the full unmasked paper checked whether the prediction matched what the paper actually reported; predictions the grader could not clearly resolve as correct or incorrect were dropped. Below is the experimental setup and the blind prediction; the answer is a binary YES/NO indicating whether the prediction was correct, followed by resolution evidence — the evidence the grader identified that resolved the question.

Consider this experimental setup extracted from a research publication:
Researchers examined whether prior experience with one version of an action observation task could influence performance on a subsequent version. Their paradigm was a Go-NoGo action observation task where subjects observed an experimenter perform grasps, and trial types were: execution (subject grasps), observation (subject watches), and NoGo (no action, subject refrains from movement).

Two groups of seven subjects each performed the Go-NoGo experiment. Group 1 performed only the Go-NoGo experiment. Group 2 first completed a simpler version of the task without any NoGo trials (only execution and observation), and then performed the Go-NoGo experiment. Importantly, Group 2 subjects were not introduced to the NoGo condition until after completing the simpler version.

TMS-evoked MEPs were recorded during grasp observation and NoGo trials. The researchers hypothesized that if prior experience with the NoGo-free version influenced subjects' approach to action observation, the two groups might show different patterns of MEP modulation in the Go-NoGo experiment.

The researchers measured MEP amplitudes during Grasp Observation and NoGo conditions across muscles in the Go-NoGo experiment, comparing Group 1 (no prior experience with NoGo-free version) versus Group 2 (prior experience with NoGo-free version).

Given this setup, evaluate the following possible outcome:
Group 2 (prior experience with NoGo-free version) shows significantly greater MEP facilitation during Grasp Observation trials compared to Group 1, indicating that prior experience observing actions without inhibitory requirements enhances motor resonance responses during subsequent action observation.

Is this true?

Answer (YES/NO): NO